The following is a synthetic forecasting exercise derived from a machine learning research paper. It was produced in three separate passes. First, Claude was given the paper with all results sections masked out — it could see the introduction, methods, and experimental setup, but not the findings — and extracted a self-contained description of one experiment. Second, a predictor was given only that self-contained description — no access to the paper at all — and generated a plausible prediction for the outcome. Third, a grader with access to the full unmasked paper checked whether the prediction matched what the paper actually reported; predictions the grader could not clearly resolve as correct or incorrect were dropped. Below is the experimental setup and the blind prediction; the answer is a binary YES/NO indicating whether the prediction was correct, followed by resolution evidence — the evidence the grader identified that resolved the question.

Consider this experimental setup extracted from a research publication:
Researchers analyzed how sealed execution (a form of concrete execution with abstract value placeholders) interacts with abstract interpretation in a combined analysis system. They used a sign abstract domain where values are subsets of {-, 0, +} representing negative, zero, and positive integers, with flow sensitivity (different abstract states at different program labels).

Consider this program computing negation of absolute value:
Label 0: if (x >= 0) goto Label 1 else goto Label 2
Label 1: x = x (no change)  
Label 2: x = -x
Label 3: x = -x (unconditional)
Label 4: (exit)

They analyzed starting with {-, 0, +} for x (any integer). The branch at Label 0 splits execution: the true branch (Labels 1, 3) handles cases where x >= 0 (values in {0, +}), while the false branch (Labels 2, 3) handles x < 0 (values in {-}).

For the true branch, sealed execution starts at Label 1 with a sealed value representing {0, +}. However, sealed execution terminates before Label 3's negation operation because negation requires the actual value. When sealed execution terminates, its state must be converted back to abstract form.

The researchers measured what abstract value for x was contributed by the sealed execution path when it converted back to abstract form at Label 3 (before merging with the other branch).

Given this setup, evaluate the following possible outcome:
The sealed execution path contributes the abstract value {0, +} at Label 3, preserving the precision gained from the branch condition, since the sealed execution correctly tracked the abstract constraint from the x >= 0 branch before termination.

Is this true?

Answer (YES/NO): YES